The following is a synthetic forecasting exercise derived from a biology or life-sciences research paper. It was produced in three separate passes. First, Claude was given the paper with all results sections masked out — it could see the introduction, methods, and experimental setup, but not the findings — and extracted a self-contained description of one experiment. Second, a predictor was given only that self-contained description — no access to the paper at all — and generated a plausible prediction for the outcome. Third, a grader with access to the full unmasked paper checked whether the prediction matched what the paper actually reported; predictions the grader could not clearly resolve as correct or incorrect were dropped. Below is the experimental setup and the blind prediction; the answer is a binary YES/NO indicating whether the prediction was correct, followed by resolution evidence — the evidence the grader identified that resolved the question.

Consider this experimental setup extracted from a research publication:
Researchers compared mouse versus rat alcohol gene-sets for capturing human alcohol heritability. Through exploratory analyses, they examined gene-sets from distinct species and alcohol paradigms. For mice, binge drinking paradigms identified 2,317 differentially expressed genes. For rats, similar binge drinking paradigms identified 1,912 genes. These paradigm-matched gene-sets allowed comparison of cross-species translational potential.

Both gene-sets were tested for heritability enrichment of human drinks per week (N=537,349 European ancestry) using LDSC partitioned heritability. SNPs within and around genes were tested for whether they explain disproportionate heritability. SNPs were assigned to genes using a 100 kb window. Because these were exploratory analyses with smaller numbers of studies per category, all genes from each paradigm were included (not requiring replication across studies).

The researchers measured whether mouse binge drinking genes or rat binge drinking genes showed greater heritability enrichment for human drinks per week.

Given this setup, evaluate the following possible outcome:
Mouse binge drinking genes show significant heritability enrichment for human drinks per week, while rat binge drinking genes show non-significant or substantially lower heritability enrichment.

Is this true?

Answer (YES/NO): NO